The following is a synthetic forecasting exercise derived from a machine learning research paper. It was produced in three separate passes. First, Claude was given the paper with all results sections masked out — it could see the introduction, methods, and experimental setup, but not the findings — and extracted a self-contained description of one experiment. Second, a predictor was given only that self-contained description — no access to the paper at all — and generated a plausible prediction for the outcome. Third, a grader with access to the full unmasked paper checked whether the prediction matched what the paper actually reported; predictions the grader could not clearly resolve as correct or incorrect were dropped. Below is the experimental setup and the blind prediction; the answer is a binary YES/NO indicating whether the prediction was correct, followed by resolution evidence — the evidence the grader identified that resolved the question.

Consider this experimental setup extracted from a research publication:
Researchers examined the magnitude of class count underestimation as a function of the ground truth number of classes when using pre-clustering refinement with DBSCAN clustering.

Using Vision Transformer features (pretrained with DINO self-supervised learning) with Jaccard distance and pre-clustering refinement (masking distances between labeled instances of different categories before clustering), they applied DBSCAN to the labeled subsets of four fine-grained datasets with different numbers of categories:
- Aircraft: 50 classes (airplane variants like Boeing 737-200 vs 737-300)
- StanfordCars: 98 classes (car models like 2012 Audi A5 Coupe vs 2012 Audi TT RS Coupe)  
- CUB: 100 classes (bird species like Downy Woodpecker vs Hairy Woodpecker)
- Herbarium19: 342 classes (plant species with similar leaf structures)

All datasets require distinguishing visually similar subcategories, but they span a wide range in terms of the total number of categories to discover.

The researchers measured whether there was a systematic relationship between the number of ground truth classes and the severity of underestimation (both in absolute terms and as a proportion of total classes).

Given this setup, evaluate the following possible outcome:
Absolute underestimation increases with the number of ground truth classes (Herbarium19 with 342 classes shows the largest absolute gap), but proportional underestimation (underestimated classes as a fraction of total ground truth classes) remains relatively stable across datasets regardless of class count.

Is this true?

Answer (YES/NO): NO